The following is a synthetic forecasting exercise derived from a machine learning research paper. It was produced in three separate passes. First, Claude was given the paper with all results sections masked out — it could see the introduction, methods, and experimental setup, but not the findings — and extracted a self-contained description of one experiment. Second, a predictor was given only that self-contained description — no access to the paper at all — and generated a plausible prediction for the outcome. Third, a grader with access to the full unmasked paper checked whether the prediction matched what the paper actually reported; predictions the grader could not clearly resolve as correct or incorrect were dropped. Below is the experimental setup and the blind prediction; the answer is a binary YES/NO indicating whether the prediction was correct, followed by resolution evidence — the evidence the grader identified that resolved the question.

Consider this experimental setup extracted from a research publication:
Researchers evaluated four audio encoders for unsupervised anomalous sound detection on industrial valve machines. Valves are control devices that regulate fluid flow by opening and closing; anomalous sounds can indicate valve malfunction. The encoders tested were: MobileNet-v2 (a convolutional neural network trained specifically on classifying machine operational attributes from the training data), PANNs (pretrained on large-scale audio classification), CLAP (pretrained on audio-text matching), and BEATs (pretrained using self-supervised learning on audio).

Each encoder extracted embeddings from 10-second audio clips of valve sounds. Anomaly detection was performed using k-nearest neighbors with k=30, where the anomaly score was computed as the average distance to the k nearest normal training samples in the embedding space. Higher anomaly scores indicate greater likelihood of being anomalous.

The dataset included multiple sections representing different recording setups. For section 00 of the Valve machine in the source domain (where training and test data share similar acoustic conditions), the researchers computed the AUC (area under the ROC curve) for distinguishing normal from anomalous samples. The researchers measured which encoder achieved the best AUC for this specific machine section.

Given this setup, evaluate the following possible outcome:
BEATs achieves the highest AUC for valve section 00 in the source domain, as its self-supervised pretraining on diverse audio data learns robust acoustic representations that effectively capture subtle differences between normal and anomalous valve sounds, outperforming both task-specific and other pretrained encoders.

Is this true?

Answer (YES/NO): NO